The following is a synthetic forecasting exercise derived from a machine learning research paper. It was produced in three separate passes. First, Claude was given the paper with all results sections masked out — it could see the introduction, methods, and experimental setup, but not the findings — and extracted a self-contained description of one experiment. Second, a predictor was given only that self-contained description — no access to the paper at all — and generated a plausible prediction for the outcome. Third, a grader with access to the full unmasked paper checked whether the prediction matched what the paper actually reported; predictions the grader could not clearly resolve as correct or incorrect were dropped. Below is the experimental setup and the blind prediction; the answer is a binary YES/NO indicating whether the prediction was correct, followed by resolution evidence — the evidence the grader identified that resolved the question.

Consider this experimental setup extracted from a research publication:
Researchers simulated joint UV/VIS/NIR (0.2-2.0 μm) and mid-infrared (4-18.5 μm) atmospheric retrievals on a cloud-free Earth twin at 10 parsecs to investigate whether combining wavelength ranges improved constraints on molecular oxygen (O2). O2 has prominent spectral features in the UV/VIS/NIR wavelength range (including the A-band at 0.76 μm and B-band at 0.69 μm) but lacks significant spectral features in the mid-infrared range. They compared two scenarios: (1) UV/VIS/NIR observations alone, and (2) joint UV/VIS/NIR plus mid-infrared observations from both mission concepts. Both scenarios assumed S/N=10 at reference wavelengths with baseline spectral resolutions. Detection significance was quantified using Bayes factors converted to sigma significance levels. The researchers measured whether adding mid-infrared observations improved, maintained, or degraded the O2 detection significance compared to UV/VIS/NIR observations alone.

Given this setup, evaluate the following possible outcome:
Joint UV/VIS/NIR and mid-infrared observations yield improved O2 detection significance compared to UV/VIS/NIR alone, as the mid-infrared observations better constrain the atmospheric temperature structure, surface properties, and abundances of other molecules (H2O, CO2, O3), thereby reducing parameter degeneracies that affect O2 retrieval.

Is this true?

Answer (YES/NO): NO